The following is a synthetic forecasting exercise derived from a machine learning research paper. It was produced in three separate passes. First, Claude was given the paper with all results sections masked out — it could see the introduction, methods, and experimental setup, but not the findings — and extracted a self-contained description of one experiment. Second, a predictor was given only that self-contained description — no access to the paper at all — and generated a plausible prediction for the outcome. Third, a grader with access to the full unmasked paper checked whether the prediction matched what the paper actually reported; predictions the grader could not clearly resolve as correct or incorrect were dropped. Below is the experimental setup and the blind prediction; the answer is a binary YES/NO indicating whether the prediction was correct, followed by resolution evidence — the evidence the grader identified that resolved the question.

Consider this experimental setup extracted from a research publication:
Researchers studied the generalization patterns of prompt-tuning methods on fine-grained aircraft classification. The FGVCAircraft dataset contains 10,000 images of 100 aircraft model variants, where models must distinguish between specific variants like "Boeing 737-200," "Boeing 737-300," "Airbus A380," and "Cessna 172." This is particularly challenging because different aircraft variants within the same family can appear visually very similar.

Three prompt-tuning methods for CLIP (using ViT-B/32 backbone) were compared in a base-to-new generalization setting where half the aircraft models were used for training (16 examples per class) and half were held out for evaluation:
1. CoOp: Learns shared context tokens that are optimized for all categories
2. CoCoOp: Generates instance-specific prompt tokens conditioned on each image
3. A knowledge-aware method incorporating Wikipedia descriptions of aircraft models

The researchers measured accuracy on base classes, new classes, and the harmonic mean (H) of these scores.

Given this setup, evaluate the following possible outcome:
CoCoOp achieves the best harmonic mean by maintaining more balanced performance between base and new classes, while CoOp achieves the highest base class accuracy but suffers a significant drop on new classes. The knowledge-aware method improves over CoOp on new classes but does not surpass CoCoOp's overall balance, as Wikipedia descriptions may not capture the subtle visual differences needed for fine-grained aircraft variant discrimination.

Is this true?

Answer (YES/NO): NO